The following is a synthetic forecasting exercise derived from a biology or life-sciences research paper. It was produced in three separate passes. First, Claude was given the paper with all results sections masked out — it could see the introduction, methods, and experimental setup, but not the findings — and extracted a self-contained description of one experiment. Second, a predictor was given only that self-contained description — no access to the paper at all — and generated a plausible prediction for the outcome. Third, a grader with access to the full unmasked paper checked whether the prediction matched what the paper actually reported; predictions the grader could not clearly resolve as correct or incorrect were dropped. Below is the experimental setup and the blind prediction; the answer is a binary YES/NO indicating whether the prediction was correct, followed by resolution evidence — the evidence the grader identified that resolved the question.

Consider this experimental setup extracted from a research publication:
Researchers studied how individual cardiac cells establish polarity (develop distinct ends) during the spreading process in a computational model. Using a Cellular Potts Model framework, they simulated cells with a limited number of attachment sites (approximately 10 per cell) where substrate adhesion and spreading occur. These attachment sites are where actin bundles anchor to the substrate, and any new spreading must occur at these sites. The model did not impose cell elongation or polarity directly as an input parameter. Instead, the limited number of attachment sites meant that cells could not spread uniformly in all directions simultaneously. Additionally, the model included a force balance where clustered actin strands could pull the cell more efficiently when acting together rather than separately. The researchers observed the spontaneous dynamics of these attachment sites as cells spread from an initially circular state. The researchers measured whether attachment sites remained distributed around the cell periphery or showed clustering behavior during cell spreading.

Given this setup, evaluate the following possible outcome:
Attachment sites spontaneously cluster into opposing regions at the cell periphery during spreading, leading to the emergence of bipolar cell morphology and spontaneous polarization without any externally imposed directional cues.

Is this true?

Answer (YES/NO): YES